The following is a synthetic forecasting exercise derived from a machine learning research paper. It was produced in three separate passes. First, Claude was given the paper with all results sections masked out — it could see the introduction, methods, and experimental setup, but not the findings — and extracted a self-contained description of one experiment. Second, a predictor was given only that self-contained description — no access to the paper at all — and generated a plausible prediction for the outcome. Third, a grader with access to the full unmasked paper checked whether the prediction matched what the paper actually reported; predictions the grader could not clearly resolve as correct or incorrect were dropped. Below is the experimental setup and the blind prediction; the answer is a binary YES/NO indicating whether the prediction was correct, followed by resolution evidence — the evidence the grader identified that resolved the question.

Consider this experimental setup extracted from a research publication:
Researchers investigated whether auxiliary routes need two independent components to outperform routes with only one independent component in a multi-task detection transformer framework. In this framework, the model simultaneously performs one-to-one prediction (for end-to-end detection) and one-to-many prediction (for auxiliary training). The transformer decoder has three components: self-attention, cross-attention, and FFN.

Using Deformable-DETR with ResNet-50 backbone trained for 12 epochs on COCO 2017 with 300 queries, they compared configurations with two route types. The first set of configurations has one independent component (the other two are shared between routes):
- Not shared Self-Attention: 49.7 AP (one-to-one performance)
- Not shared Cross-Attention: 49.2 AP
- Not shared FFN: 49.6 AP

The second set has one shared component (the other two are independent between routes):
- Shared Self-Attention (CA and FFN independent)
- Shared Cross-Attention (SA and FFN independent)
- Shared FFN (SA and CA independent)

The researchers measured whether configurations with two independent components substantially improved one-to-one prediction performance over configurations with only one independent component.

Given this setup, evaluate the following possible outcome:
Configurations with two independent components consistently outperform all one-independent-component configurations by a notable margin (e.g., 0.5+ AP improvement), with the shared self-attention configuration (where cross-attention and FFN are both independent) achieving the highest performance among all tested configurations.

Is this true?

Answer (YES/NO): NO